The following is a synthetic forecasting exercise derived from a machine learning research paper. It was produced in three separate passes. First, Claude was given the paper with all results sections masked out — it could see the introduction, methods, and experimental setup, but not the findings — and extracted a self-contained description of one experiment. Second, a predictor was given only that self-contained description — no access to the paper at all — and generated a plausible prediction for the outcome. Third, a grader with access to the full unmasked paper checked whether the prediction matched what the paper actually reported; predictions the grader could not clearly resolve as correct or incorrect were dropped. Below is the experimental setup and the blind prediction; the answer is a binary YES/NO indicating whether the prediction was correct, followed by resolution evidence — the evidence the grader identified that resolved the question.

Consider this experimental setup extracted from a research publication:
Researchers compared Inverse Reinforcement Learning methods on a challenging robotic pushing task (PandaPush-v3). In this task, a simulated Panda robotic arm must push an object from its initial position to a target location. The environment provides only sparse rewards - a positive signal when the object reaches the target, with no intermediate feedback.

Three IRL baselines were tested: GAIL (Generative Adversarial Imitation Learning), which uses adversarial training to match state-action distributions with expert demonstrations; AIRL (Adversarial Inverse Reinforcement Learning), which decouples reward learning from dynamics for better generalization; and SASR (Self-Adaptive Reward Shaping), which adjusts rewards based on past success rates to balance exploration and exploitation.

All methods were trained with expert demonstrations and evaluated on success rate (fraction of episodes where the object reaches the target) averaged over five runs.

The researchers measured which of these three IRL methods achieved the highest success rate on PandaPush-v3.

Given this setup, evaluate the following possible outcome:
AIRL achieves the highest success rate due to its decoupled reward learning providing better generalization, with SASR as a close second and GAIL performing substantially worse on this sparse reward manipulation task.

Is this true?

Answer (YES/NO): NO